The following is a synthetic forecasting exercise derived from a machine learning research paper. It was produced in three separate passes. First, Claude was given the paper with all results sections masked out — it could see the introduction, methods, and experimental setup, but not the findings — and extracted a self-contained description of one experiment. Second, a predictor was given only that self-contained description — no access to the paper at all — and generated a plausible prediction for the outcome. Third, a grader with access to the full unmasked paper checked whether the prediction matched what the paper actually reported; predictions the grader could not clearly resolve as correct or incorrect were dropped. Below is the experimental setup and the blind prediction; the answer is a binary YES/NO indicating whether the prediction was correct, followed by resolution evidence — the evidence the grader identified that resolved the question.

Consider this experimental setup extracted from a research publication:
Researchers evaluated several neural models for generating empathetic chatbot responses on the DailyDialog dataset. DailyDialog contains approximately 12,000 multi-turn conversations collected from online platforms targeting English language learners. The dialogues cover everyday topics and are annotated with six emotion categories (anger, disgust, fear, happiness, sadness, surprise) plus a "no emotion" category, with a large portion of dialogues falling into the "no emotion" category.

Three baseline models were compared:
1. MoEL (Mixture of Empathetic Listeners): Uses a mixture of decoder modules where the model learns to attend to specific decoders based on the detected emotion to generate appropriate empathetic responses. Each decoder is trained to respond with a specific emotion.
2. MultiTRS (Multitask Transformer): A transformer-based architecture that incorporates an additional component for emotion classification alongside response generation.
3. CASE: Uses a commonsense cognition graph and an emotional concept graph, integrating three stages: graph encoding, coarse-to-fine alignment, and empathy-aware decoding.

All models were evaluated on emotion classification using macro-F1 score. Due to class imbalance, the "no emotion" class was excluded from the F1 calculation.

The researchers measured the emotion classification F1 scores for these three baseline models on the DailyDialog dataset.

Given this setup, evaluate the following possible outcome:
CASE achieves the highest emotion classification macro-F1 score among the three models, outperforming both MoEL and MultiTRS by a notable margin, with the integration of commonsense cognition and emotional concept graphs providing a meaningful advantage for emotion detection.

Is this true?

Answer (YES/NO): NO